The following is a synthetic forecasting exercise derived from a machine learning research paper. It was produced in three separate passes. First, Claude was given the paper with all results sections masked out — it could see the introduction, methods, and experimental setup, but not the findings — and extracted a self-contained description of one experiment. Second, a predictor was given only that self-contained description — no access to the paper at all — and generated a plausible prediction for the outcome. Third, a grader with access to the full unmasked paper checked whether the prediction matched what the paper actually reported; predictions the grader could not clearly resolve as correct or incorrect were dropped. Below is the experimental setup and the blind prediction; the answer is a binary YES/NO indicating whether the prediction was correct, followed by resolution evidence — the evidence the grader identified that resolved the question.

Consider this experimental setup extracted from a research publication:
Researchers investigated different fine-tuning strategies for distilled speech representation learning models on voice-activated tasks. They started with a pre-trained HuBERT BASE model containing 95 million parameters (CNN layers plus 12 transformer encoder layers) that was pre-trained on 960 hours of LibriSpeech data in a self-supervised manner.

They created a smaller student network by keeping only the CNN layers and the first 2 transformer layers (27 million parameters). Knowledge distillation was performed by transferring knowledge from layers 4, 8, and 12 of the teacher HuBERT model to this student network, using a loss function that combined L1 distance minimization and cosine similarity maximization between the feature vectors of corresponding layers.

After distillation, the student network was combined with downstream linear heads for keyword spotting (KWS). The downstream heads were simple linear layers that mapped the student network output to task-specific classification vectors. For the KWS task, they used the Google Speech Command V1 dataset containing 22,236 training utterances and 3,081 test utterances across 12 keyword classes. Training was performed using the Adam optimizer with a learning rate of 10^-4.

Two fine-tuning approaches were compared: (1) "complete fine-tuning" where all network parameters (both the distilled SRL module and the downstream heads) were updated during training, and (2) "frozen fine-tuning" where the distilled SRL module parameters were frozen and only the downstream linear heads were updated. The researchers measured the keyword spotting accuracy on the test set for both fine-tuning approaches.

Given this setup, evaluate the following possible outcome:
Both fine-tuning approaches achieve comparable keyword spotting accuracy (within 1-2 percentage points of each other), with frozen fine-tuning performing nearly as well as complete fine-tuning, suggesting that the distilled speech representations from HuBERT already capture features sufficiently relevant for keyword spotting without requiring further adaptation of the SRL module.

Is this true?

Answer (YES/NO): NO